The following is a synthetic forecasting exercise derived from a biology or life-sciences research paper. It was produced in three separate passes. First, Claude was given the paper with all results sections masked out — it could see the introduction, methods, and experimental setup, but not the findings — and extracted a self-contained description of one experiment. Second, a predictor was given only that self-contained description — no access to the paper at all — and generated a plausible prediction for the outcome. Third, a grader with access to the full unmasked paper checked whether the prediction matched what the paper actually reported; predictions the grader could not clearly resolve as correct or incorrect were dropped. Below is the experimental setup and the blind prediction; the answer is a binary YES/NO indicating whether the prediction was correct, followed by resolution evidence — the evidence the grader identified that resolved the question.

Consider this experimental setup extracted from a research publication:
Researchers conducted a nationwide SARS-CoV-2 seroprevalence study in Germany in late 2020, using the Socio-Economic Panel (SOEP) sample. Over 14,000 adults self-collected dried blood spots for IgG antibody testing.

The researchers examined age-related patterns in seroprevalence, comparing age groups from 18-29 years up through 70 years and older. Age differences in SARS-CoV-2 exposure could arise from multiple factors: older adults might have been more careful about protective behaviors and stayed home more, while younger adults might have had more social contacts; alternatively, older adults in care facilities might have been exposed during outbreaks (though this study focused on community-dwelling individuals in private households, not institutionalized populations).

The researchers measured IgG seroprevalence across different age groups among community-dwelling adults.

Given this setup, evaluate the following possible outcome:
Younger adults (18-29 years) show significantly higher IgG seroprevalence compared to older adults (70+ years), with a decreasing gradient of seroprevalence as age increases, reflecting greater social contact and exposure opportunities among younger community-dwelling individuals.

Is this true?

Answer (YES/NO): NO